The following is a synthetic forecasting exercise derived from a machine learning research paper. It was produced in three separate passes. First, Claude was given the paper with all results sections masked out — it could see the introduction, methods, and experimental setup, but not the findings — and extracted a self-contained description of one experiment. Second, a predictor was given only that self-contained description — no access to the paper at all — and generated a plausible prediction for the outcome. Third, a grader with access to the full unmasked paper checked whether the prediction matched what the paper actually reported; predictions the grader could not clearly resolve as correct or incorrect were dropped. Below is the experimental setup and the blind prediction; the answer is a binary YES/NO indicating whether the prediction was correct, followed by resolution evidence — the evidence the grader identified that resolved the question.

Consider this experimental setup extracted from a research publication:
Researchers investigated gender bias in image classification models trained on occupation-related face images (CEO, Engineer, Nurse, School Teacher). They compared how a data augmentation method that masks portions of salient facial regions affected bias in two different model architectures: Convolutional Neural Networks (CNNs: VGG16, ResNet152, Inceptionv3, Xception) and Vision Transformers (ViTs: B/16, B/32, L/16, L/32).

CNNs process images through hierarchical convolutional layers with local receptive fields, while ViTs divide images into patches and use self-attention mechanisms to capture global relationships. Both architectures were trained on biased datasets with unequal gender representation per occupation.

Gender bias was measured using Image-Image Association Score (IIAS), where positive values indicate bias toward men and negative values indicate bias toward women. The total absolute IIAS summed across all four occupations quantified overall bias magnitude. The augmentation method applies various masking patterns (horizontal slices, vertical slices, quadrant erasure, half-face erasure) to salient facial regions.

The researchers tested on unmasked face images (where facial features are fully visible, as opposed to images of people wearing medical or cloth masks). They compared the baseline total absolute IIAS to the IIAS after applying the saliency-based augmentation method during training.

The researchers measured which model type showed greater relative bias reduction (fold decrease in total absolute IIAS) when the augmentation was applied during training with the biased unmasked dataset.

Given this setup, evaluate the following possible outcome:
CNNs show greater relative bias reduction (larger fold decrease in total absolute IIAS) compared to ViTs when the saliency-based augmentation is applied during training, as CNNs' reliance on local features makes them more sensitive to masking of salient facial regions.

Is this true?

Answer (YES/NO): NO